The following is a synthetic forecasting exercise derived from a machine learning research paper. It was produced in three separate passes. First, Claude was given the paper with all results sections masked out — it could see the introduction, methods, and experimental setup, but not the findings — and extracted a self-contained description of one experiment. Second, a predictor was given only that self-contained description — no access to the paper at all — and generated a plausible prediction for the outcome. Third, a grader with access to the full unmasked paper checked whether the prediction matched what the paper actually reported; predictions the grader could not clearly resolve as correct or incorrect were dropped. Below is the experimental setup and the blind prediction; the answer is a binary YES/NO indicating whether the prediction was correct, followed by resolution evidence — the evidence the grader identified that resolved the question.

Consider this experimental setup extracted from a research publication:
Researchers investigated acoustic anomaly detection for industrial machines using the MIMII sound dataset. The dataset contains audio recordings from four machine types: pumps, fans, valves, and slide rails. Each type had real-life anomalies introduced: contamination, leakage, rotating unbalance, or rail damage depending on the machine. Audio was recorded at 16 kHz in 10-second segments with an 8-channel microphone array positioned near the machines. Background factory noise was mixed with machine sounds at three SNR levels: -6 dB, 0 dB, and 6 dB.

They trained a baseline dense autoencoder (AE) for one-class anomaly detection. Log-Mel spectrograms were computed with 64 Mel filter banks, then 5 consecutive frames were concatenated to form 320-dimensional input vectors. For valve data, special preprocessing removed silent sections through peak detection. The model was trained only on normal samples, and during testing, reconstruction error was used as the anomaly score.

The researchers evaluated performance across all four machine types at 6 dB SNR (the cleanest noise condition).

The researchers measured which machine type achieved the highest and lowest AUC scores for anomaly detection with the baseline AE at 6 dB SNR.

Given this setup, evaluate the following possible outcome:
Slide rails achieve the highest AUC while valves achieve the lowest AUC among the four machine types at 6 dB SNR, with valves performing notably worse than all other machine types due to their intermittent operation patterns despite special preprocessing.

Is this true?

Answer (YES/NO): NO